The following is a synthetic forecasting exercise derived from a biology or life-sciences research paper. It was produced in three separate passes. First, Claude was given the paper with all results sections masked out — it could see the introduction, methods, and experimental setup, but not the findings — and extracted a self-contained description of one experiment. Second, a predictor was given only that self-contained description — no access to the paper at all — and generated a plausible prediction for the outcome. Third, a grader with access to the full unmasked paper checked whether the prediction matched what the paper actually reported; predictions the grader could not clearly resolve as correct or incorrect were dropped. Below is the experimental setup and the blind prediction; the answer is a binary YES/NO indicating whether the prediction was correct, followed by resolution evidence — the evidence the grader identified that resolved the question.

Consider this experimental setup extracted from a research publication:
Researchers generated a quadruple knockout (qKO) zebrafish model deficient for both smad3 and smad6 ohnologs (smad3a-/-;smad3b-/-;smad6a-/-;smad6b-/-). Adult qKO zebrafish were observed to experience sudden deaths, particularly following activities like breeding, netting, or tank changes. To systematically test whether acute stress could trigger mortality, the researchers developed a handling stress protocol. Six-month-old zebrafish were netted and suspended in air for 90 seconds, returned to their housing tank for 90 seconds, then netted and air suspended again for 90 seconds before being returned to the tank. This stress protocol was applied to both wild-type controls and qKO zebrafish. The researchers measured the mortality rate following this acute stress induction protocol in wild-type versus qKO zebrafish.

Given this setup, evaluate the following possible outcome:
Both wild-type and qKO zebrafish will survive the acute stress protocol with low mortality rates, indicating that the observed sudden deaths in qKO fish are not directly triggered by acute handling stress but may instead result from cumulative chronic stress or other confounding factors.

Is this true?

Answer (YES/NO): NO